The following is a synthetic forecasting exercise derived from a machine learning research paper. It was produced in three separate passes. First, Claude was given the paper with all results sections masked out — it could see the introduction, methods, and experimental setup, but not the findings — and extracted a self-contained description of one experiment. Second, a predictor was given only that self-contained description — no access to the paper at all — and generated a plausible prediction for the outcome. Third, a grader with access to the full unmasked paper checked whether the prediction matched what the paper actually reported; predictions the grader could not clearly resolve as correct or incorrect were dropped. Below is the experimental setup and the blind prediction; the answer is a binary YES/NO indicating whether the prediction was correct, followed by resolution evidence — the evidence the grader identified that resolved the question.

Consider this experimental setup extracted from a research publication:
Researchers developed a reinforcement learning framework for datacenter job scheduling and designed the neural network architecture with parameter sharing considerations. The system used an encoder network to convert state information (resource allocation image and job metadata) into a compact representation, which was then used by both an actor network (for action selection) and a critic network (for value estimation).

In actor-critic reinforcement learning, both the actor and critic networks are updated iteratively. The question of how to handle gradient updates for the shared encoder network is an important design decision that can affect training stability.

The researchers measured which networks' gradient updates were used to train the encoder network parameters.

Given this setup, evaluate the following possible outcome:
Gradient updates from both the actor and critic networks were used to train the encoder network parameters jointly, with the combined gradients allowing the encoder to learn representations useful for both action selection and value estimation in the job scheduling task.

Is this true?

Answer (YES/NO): NO